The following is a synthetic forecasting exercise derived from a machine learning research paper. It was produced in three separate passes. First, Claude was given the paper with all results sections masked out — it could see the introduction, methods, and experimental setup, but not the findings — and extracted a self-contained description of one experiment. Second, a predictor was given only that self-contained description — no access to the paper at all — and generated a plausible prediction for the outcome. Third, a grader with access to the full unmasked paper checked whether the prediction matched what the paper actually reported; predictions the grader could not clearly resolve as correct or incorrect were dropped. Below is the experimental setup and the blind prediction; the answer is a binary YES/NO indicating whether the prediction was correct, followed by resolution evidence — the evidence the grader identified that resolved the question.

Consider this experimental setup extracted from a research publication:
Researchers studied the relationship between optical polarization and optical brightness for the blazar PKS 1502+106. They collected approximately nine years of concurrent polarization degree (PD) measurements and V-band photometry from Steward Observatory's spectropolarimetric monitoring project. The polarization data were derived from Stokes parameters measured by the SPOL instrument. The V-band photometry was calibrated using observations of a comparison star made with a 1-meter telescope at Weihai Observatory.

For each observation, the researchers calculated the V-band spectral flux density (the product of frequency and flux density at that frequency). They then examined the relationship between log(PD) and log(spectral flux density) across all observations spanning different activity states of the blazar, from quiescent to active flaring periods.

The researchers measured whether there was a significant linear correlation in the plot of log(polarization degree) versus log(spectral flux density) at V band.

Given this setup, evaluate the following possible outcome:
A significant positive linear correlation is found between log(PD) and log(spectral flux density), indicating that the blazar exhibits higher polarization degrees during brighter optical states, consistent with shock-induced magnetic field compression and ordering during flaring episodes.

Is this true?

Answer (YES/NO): NO